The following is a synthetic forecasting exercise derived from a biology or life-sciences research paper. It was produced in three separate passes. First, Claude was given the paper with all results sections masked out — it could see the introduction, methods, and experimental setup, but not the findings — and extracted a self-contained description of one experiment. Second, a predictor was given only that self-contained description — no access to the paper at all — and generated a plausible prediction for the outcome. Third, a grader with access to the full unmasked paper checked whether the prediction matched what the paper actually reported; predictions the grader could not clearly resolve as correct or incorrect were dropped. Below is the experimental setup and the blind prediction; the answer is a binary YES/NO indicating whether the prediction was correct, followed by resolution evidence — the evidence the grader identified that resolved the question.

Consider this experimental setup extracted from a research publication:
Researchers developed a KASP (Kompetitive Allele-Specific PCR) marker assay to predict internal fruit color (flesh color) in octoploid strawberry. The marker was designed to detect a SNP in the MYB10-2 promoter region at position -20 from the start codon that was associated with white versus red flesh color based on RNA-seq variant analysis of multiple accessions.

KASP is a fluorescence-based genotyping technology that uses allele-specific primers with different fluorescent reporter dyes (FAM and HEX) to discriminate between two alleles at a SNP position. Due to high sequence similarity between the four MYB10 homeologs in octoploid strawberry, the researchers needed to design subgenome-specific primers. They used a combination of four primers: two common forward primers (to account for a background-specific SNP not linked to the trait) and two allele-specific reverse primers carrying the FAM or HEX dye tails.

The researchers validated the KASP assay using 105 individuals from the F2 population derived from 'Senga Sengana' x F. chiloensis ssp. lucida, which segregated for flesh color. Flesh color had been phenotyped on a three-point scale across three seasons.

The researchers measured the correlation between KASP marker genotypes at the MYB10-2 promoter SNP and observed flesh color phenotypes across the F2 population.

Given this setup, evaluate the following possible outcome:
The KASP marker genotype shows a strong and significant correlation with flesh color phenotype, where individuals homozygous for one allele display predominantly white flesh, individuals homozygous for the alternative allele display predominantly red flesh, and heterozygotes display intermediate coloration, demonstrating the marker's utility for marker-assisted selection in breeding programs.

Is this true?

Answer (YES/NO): YES